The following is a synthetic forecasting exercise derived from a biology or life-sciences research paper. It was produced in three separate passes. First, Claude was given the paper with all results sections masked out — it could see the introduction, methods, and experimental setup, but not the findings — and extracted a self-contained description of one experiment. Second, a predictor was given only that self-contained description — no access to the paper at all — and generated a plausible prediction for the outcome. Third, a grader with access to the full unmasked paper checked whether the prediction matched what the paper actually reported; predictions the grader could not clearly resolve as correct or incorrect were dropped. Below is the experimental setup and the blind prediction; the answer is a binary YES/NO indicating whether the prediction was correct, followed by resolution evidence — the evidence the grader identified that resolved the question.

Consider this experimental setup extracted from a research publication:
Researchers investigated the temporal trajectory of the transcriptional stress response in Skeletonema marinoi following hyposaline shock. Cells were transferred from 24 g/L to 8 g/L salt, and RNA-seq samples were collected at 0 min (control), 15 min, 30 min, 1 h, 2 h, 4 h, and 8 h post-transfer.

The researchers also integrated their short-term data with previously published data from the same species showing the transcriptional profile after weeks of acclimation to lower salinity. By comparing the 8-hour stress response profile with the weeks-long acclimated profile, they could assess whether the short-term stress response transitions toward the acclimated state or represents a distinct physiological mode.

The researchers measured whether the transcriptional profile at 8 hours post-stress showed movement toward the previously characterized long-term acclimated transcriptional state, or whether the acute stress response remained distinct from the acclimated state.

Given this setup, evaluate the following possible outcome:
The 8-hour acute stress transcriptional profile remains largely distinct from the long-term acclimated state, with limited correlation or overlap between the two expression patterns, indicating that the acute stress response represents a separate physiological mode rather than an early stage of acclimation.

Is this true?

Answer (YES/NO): NO